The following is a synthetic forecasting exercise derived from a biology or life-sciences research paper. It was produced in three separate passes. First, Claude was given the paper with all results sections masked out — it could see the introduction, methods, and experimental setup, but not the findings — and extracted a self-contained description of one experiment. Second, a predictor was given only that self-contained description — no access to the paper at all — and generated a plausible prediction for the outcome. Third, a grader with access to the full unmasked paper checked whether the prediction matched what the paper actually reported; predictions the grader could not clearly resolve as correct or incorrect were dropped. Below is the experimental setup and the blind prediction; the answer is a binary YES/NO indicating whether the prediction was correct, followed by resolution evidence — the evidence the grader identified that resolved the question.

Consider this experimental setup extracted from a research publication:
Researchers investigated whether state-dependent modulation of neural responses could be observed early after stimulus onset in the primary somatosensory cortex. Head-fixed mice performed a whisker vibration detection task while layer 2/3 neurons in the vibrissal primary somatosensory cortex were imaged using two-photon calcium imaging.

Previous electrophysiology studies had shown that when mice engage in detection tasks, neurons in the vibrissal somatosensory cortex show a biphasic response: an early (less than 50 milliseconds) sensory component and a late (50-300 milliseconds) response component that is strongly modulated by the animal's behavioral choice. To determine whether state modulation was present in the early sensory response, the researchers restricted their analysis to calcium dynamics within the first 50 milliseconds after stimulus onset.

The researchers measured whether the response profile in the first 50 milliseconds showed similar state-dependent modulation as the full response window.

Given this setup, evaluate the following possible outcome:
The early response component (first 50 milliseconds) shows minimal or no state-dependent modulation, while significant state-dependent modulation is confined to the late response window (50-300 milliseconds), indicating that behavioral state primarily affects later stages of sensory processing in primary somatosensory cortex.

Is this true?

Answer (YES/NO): NO